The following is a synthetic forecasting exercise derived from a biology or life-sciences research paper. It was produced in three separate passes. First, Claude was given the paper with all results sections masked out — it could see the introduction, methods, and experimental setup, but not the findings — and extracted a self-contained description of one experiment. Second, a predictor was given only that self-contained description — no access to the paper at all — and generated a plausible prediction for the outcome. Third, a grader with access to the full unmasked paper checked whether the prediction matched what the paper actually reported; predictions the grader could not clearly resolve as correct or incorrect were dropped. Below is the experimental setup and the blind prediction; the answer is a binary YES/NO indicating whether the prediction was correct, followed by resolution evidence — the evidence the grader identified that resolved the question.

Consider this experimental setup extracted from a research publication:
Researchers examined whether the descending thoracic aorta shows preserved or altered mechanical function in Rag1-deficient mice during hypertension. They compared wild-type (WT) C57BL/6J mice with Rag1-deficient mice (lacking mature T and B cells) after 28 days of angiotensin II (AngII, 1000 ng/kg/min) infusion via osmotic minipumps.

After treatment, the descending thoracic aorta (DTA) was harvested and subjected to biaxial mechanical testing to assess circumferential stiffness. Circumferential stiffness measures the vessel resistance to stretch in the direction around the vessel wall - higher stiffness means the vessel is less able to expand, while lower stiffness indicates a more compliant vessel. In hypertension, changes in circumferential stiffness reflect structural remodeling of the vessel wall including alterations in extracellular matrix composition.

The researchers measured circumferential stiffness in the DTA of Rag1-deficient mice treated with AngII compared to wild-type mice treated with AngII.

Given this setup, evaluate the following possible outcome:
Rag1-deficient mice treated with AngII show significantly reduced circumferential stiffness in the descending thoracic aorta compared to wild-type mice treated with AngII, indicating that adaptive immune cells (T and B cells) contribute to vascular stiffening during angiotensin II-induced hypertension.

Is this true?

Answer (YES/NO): NO